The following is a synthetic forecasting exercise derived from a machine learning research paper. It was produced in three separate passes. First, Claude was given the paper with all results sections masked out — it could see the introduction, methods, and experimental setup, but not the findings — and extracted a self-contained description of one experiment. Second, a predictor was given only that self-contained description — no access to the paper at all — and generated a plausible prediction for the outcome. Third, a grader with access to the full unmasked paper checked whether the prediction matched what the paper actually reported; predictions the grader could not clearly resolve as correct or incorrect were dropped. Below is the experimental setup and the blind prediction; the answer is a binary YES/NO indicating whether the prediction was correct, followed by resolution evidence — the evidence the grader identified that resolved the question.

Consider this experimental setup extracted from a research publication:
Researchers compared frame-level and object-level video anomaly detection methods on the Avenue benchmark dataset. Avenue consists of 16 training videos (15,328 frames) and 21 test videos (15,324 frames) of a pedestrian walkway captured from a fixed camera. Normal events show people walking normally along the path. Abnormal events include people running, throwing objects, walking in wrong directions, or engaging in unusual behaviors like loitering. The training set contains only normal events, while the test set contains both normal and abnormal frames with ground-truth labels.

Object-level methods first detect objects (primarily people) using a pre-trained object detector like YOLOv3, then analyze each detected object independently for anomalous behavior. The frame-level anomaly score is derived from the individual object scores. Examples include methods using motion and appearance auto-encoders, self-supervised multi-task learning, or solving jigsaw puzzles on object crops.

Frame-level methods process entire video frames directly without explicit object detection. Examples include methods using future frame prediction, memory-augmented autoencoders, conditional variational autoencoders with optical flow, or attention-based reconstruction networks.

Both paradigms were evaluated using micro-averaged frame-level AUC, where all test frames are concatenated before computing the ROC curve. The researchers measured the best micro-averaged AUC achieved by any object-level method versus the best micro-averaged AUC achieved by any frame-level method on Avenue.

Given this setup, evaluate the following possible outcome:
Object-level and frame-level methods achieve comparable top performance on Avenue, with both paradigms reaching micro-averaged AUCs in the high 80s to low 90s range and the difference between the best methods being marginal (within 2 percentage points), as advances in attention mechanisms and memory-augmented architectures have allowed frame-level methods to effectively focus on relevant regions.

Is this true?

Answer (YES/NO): NO